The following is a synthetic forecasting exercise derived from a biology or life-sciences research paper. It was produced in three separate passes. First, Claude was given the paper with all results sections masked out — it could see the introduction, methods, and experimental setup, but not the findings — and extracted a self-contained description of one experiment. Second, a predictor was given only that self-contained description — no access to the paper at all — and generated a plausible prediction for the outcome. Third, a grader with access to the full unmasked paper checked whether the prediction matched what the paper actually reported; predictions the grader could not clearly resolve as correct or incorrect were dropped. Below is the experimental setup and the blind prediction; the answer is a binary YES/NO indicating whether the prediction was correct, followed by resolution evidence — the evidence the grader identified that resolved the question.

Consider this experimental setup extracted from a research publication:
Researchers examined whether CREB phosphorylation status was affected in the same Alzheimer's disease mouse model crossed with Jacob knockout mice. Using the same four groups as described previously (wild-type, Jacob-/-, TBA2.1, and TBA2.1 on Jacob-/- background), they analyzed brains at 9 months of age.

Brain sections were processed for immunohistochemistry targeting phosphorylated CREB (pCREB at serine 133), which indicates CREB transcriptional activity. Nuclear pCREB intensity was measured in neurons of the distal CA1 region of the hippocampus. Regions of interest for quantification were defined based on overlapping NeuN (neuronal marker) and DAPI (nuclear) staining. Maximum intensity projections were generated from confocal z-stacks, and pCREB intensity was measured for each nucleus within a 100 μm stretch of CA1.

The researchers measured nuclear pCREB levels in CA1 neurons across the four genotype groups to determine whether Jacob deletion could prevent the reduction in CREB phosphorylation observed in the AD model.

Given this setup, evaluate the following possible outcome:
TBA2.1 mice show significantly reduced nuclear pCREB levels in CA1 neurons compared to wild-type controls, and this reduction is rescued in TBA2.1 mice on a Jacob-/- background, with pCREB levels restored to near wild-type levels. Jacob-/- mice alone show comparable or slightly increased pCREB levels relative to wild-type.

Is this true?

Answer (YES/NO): YES